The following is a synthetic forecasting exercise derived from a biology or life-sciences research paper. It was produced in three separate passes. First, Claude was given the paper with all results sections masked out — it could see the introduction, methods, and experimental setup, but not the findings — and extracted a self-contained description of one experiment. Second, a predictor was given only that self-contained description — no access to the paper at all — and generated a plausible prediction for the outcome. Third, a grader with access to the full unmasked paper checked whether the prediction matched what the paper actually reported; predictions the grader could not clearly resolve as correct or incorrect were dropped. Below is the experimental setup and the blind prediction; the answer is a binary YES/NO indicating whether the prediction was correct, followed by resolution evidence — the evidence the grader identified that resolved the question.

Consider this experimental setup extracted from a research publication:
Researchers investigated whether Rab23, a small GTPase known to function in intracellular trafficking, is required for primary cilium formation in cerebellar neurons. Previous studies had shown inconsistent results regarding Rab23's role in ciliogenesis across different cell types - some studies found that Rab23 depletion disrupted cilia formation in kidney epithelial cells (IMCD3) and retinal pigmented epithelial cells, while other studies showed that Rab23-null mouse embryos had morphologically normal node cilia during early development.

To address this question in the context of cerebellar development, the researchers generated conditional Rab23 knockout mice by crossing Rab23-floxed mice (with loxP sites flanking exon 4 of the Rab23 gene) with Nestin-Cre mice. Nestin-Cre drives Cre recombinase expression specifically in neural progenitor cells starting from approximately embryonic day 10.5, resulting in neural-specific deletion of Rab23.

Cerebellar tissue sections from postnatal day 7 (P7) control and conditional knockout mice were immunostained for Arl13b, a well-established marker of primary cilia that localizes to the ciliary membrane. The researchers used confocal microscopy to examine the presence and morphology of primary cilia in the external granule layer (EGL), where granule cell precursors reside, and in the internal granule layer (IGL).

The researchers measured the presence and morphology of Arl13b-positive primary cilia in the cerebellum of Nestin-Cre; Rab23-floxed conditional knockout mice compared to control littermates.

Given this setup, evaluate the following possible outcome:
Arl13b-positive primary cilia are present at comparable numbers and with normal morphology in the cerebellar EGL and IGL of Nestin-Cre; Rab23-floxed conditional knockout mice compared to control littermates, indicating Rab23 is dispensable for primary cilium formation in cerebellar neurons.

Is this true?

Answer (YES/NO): NO